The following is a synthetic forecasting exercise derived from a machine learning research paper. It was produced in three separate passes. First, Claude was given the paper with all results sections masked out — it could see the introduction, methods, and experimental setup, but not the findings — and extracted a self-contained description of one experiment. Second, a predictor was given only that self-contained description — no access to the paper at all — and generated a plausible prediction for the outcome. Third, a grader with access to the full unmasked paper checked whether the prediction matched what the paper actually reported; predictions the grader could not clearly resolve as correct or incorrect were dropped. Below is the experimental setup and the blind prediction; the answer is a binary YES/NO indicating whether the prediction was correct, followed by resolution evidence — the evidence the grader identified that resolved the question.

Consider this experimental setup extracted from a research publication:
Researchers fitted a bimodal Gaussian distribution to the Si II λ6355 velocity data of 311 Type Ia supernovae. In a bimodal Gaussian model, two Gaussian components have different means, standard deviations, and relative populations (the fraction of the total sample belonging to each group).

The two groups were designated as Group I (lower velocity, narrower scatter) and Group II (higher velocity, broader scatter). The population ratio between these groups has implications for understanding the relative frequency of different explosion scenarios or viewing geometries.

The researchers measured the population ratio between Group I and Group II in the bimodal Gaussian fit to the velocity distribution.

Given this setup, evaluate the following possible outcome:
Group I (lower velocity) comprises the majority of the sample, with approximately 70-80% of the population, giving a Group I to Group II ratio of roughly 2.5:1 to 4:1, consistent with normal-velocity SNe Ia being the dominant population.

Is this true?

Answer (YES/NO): NO